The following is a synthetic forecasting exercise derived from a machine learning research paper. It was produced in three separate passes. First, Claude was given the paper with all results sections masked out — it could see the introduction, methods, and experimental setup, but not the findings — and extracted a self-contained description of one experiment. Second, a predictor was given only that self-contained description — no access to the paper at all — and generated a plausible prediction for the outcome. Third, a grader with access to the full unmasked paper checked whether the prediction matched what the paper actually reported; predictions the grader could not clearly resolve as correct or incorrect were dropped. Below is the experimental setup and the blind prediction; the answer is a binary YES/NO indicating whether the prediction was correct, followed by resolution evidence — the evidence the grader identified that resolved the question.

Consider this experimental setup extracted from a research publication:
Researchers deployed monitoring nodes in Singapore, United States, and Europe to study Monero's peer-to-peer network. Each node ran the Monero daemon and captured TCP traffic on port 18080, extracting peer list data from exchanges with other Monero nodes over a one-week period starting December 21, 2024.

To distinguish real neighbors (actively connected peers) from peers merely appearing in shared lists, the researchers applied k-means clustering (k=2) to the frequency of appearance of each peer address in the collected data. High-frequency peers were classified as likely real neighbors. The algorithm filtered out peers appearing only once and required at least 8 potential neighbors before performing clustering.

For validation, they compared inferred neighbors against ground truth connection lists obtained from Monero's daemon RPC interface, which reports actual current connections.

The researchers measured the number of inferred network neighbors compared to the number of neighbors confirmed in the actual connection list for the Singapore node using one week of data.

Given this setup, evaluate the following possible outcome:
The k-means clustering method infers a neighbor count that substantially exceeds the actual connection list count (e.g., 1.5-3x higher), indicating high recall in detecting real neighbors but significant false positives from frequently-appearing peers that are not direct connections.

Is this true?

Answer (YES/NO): NO